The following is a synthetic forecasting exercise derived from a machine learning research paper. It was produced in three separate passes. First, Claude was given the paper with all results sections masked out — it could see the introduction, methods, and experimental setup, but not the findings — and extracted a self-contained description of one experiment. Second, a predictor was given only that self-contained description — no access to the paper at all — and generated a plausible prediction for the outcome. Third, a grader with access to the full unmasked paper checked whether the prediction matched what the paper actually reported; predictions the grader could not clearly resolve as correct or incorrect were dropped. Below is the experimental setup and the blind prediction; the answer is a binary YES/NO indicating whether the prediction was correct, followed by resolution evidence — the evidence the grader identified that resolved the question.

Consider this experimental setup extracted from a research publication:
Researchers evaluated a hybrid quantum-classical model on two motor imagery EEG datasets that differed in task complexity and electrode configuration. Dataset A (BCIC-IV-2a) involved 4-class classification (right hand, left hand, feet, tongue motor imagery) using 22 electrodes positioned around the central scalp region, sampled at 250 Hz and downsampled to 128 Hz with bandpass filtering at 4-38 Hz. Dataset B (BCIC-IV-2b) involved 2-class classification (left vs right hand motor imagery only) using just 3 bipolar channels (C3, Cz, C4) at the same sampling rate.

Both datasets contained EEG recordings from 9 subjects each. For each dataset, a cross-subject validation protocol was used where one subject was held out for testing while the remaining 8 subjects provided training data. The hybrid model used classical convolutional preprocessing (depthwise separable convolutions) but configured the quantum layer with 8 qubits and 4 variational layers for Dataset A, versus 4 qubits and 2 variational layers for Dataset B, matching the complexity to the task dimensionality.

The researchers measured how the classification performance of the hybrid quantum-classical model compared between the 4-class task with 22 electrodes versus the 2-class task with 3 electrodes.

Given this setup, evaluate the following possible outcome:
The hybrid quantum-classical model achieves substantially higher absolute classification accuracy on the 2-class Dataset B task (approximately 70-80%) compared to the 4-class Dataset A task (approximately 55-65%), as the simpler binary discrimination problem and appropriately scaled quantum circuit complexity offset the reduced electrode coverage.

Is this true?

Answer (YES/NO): NO